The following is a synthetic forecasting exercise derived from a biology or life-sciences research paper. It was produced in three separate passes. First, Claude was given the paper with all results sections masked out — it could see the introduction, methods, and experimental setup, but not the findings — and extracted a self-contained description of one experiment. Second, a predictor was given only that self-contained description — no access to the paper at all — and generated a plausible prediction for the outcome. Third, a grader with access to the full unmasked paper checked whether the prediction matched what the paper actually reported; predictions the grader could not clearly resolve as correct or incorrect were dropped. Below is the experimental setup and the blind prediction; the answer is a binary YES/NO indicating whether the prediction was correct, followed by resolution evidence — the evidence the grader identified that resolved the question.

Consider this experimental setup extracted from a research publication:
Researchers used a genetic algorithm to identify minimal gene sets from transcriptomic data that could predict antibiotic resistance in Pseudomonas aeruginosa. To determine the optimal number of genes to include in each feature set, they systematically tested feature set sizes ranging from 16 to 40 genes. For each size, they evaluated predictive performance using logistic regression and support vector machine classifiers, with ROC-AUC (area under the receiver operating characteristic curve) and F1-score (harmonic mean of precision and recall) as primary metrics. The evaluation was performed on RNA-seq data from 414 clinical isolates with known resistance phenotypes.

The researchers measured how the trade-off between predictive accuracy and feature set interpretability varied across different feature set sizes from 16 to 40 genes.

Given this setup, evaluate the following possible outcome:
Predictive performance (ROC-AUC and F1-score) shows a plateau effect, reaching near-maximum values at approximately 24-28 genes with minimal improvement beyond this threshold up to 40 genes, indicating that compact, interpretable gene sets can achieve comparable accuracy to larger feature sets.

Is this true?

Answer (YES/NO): NO